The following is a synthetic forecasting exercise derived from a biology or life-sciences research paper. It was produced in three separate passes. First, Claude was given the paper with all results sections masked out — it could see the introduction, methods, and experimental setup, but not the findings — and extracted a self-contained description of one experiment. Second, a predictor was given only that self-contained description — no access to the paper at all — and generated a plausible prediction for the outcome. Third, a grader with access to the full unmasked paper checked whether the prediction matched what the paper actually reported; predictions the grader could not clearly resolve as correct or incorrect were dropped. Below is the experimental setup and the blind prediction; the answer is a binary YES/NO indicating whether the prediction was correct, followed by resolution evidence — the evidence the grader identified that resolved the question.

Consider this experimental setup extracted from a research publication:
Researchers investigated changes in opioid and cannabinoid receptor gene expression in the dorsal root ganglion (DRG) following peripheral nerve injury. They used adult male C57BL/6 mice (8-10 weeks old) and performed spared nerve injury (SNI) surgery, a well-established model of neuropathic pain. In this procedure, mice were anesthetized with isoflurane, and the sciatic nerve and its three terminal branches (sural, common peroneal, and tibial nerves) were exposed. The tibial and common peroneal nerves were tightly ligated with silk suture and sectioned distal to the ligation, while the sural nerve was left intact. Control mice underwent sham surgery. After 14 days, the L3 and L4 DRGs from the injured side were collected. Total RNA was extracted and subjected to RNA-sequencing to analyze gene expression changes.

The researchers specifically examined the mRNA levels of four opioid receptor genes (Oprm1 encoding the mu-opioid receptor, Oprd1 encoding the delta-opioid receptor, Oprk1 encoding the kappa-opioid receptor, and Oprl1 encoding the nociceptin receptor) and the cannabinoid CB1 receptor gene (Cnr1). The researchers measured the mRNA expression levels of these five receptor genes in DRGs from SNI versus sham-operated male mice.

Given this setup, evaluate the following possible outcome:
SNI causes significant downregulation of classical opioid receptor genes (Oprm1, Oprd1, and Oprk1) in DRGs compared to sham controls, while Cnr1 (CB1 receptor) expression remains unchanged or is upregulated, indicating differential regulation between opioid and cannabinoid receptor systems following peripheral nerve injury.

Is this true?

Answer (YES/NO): NO